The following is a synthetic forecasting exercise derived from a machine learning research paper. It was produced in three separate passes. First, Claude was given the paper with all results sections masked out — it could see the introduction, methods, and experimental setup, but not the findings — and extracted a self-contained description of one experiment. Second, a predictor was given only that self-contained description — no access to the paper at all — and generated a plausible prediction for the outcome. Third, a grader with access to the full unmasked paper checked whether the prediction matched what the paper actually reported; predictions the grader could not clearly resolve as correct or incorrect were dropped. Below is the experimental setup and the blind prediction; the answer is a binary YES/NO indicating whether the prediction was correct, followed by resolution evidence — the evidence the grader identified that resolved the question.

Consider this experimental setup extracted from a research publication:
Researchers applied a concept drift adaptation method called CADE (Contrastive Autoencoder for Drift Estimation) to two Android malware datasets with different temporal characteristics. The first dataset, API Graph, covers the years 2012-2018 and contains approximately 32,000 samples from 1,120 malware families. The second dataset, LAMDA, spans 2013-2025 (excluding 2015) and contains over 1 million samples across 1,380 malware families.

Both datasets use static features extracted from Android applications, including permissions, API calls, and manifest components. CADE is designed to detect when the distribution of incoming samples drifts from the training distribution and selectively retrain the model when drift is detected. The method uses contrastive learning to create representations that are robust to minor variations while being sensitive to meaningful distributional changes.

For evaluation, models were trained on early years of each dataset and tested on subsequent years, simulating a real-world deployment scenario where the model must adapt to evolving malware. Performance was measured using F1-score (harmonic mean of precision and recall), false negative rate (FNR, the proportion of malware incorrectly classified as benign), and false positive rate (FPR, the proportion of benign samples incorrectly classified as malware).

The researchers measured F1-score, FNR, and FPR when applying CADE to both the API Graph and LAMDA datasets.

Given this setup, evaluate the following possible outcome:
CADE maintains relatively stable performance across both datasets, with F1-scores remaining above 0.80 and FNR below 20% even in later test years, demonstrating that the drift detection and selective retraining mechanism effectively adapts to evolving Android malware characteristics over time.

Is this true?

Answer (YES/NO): NO